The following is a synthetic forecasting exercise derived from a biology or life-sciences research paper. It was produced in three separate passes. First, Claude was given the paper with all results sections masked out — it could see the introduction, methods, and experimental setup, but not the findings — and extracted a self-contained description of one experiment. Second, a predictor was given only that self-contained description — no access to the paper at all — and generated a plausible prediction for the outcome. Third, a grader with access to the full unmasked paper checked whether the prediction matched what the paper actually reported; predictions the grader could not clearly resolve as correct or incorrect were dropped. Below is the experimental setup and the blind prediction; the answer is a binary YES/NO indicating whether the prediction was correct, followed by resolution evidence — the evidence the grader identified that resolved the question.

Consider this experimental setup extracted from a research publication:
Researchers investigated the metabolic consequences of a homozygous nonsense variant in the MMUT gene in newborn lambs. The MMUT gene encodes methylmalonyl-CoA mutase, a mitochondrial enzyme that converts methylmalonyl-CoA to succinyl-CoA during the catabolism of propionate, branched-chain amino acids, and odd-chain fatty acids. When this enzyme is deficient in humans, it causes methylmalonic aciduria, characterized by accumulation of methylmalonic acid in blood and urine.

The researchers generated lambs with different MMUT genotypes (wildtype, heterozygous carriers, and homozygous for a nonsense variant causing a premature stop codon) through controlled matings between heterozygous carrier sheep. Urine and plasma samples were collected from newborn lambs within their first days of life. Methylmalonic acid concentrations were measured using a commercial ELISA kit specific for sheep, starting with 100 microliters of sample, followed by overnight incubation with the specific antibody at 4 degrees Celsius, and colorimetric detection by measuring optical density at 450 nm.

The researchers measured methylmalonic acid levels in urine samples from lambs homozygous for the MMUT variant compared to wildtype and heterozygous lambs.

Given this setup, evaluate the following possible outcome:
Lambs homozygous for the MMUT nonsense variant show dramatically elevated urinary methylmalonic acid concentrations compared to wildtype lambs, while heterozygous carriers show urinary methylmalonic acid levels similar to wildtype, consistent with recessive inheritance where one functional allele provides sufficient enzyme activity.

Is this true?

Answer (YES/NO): NO